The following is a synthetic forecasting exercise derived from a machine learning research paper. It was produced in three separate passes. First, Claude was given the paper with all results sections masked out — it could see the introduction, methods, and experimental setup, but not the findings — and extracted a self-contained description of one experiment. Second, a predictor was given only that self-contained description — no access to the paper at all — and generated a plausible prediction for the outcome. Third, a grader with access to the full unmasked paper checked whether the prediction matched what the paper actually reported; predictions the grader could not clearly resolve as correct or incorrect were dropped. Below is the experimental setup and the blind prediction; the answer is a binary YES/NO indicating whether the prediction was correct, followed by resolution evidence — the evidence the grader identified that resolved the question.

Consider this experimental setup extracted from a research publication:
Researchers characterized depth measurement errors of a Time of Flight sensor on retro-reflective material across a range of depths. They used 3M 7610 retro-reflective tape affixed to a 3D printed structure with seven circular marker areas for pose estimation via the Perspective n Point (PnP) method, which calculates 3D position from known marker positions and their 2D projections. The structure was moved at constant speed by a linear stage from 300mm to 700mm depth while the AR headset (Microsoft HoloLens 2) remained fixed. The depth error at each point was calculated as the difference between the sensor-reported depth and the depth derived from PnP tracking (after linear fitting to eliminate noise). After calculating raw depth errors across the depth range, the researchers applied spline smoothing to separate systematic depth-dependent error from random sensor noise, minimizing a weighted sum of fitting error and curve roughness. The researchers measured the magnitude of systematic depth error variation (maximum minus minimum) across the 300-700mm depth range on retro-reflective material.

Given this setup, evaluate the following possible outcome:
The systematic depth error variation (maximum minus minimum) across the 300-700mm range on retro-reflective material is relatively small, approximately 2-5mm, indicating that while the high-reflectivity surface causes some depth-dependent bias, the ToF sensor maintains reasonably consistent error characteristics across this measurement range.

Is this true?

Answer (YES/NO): YES